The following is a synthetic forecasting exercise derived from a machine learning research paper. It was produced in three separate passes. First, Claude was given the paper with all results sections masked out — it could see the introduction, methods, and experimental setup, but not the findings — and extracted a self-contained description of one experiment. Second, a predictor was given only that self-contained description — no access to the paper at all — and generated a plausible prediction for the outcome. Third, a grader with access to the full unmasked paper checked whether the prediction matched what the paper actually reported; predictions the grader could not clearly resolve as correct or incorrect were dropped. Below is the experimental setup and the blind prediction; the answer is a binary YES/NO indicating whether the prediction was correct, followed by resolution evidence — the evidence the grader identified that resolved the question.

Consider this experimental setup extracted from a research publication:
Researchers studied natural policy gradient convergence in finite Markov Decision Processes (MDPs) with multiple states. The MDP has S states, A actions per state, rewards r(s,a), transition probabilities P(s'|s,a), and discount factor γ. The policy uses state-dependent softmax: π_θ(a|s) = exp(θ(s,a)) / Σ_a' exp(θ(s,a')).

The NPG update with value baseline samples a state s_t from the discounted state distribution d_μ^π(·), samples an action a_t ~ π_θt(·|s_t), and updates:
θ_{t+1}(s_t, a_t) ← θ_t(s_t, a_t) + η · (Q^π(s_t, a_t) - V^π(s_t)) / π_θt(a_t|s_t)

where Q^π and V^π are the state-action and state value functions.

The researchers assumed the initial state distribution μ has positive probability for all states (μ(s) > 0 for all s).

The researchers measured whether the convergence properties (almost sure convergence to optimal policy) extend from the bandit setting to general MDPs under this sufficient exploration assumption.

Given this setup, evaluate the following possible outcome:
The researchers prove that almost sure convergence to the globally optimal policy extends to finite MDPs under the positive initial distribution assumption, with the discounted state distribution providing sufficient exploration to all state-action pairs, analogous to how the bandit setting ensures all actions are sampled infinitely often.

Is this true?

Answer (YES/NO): YES